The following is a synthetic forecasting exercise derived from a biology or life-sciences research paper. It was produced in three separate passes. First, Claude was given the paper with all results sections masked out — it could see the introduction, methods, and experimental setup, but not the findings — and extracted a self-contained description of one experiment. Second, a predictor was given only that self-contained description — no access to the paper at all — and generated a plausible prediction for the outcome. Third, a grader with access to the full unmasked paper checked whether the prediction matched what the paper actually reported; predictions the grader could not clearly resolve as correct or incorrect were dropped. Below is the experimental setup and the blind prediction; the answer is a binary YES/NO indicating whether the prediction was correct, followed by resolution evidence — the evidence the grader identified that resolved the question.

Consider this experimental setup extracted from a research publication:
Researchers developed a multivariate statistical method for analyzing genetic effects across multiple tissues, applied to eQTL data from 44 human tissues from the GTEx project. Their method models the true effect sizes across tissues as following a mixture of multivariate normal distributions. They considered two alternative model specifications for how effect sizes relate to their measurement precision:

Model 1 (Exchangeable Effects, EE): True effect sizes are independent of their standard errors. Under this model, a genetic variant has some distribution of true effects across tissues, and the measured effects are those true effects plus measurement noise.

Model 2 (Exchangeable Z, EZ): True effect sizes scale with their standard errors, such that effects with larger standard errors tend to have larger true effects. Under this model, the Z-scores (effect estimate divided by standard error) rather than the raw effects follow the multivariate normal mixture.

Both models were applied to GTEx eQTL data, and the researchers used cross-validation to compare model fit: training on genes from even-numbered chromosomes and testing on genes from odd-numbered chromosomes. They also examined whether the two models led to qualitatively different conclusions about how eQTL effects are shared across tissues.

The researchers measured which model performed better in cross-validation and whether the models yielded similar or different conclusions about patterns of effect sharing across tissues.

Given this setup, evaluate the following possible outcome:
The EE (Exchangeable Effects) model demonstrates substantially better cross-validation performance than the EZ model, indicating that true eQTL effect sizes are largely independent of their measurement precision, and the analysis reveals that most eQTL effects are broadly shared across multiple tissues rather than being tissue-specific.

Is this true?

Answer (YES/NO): NO